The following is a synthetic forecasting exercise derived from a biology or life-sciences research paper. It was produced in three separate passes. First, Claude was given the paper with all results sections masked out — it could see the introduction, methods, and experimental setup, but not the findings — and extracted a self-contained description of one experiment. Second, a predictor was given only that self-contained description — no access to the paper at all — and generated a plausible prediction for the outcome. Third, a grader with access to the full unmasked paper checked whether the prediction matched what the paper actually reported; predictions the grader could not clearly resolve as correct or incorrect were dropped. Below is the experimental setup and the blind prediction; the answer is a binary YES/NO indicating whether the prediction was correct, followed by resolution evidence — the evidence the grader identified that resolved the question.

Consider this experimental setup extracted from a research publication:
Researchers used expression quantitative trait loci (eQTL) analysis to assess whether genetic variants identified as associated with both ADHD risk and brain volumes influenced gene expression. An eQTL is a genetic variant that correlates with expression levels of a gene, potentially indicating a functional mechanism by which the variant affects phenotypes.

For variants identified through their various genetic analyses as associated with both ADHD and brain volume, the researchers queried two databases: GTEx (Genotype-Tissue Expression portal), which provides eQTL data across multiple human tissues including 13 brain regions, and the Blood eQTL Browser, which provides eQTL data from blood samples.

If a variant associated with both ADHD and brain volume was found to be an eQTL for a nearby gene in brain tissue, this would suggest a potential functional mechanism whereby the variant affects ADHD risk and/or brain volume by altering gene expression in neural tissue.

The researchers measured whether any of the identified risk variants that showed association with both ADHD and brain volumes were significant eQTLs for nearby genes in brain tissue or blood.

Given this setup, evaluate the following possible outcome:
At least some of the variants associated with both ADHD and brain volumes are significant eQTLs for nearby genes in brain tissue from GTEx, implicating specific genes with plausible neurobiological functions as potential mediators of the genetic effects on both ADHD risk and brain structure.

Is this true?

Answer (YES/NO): NO